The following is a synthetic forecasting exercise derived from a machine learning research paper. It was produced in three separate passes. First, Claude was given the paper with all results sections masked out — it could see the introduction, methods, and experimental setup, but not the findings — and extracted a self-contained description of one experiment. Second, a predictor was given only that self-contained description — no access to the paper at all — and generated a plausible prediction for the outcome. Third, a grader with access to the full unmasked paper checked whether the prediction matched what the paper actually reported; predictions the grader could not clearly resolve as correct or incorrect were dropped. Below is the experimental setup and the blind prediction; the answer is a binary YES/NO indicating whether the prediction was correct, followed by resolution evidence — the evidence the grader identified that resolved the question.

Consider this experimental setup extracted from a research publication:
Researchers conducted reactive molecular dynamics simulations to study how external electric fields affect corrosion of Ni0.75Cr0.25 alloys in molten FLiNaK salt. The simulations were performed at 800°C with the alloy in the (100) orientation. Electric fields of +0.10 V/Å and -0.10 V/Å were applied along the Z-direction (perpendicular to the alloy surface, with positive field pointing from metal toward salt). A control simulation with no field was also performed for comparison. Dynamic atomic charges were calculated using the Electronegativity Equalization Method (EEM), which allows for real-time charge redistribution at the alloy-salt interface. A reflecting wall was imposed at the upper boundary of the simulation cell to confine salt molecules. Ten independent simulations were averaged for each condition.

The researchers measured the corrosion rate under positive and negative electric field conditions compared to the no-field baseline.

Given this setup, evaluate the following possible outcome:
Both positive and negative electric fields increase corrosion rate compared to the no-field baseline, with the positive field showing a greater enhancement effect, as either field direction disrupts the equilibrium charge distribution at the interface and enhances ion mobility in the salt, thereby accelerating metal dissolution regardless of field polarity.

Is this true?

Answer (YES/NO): NO